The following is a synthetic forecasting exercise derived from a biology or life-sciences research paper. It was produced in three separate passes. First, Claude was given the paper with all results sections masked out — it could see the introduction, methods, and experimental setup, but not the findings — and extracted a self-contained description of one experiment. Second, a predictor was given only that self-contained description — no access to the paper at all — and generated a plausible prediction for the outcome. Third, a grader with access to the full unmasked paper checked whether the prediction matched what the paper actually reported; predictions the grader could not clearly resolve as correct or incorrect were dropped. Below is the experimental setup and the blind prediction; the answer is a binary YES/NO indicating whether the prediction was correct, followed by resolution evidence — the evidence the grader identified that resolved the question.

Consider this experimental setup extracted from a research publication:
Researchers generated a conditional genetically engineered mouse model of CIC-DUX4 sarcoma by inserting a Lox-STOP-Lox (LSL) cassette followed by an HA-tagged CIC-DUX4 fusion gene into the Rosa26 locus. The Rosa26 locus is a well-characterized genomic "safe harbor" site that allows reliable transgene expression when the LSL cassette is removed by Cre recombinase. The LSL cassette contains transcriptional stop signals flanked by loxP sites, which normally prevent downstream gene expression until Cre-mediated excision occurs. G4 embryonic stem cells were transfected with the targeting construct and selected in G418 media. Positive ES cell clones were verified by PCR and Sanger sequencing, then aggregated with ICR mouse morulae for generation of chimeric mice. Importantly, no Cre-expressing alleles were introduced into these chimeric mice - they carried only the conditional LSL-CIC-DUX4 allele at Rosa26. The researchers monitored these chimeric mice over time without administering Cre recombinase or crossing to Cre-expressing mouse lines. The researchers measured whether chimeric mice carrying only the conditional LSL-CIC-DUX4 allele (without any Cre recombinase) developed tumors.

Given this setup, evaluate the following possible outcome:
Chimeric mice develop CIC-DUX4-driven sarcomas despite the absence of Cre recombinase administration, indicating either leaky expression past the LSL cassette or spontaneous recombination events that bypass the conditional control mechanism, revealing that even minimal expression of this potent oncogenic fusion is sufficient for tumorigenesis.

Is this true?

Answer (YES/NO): YES